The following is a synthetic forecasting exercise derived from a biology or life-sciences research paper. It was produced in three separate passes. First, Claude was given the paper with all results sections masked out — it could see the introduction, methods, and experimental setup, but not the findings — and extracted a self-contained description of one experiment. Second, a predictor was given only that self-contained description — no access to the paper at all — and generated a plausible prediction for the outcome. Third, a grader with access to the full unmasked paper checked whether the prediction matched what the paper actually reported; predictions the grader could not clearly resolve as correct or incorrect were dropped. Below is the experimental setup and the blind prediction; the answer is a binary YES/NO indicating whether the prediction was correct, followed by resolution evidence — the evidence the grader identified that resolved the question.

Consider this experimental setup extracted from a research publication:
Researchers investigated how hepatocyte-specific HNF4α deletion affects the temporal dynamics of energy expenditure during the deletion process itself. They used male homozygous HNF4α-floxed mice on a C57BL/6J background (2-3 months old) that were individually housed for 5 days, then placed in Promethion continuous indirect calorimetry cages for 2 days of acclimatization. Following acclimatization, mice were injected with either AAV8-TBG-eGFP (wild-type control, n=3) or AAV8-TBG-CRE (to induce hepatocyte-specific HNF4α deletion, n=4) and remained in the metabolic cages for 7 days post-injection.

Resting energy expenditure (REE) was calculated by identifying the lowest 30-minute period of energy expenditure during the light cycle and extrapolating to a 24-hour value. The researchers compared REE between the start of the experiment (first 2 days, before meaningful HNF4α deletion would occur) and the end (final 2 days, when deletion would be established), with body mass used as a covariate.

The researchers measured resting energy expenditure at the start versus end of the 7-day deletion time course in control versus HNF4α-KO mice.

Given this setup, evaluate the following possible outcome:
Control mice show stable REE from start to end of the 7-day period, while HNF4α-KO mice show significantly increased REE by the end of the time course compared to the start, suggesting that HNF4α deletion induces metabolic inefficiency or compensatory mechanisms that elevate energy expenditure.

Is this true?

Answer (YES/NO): NO